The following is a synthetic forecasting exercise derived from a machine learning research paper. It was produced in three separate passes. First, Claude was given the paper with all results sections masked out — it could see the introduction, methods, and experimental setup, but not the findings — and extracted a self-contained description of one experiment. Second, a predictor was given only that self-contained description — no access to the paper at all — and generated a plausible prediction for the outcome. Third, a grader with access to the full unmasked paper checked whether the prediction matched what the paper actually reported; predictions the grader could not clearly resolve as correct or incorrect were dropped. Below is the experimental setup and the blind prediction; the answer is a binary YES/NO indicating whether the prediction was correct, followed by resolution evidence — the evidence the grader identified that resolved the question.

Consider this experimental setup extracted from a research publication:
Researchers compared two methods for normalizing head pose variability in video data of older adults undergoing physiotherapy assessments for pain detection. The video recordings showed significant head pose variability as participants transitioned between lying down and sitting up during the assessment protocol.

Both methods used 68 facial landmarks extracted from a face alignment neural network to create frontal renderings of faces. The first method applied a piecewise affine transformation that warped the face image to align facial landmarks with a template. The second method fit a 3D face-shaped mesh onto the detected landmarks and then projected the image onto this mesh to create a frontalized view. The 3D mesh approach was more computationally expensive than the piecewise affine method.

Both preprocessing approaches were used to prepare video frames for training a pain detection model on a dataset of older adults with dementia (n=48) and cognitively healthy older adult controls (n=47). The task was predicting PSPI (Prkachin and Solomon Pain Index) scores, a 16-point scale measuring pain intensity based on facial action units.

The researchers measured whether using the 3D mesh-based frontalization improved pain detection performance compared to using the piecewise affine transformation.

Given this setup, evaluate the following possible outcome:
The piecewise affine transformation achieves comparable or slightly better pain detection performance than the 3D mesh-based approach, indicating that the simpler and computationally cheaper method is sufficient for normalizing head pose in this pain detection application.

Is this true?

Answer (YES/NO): YES